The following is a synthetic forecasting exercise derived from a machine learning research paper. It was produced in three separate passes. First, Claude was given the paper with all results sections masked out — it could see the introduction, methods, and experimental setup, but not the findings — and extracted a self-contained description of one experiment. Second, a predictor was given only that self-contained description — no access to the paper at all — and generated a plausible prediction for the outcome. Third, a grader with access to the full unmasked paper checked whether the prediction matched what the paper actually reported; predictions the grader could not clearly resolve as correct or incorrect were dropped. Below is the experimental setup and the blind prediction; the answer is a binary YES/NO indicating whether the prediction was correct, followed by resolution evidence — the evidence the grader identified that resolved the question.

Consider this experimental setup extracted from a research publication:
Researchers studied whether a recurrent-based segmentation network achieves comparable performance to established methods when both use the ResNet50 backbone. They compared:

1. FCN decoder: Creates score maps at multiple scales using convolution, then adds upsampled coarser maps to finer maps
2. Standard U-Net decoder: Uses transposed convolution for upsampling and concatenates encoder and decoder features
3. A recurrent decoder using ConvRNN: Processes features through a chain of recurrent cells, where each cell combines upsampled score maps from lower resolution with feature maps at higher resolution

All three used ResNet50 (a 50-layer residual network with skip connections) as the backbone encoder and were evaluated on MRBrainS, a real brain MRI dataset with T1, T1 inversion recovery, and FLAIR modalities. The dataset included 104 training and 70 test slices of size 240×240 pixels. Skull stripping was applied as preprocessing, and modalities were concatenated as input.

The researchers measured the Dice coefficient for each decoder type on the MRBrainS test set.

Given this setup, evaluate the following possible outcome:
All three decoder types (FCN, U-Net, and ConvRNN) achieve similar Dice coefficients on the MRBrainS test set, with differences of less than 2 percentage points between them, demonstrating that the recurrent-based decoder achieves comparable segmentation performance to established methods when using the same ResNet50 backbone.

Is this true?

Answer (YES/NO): NO